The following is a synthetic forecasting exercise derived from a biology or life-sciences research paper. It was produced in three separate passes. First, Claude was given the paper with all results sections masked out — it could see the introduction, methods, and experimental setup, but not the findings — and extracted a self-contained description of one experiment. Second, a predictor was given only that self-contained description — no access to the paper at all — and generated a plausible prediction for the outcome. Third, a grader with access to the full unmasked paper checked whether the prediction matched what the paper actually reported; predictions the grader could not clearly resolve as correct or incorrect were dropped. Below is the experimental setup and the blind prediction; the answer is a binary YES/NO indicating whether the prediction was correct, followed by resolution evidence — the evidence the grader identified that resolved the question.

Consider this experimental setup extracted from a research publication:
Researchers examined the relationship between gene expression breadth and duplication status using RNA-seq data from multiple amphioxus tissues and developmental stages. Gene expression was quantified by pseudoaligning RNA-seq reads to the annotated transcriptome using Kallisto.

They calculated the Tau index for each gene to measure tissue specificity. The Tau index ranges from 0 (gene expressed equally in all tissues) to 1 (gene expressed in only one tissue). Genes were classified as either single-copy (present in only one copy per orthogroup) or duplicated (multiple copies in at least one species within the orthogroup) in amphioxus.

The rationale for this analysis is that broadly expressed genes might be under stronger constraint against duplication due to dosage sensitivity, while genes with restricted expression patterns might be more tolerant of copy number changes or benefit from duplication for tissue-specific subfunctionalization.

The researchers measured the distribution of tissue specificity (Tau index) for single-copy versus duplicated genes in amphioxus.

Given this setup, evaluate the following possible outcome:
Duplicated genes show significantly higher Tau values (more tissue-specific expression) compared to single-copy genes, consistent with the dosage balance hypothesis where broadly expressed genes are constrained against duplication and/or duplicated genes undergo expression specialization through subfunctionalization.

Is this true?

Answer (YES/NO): YES